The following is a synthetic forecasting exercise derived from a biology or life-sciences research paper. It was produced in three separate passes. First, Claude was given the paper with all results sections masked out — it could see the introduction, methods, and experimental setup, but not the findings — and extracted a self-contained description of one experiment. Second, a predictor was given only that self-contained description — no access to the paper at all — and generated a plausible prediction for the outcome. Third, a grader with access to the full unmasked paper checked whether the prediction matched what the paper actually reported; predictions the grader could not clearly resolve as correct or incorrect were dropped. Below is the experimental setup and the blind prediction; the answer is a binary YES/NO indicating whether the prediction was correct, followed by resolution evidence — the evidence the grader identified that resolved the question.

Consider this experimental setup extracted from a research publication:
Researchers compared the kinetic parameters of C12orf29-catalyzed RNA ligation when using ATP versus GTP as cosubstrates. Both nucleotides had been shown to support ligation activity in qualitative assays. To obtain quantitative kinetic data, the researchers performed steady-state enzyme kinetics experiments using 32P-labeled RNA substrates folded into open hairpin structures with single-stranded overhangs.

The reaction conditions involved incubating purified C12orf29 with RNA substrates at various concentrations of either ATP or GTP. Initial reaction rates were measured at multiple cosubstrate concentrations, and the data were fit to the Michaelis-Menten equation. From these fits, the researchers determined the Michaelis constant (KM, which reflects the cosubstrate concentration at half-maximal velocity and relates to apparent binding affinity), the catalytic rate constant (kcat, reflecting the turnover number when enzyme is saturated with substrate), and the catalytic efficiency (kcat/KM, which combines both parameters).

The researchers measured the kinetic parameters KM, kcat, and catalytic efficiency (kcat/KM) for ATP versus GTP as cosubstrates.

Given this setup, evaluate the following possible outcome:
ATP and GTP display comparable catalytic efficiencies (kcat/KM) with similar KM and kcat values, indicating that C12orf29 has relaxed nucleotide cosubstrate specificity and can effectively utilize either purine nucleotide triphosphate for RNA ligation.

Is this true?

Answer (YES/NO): NO